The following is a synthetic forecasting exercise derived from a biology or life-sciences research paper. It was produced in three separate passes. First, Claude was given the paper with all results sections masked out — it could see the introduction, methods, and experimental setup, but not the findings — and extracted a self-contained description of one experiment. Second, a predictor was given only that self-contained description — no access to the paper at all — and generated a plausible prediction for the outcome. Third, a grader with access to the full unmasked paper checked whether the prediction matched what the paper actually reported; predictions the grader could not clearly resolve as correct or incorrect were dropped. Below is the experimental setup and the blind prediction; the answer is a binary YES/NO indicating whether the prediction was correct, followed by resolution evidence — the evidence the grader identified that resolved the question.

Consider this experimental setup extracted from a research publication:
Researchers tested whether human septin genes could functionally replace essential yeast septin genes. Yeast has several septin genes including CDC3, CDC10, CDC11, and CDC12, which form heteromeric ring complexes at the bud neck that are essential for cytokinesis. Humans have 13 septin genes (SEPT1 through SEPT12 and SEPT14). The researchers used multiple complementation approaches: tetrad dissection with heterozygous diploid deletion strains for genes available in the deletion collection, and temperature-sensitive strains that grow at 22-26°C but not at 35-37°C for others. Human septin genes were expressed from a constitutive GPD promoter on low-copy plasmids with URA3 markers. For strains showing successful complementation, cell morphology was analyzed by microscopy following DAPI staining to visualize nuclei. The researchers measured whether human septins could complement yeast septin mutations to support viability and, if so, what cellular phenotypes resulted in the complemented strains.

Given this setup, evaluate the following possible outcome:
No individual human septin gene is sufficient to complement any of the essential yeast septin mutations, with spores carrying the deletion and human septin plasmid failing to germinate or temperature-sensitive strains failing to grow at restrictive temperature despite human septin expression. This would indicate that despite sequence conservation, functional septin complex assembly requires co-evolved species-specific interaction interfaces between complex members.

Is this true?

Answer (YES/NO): NO